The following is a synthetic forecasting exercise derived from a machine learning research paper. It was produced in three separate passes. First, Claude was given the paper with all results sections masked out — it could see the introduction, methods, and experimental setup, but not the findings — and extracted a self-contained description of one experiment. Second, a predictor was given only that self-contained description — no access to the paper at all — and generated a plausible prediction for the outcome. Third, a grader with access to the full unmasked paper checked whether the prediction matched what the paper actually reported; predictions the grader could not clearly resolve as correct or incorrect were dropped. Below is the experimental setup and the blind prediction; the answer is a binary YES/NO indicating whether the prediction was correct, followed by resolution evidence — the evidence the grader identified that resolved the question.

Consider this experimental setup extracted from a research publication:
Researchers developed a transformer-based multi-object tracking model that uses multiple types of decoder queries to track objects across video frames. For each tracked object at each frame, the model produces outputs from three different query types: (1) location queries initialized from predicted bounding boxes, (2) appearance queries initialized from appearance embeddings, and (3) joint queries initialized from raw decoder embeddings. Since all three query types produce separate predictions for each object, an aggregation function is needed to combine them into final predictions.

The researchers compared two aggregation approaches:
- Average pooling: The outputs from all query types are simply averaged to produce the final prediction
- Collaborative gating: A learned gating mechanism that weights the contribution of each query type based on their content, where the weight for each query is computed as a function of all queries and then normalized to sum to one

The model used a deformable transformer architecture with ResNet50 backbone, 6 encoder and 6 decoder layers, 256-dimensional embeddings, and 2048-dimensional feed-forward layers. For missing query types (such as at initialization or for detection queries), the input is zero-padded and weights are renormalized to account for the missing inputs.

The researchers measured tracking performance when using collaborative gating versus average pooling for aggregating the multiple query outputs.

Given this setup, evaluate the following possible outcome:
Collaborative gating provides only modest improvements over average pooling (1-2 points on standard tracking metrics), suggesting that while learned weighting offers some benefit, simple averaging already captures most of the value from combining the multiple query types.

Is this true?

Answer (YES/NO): NO